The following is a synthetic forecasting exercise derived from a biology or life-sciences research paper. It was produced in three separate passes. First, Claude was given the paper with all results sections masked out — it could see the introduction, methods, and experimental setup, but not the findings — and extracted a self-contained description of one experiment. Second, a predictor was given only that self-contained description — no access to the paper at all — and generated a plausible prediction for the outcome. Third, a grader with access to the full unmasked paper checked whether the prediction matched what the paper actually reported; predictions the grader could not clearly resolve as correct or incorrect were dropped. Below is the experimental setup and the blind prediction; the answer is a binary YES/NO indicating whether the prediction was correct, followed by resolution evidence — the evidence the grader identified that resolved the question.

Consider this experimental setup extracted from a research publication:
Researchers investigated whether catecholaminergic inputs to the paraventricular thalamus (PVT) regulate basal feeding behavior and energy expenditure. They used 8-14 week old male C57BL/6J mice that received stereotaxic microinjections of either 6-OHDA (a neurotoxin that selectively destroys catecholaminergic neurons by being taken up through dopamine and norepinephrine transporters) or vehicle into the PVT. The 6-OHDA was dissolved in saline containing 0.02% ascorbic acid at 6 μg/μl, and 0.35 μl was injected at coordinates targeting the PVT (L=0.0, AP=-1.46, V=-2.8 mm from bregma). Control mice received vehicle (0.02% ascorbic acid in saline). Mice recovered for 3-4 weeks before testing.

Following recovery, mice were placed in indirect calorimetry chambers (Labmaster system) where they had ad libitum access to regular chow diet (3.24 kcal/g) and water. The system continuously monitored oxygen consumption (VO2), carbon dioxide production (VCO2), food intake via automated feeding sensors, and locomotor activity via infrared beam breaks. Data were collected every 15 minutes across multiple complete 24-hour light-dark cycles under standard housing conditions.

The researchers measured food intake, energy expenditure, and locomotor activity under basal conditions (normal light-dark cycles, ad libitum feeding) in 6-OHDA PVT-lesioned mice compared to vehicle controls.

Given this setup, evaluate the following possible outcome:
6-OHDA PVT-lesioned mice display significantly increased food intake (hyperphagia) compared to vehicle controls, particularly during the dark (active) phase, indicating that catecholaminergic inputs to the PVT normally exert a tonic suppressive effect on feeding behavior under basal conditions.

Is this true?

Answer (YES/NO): NO